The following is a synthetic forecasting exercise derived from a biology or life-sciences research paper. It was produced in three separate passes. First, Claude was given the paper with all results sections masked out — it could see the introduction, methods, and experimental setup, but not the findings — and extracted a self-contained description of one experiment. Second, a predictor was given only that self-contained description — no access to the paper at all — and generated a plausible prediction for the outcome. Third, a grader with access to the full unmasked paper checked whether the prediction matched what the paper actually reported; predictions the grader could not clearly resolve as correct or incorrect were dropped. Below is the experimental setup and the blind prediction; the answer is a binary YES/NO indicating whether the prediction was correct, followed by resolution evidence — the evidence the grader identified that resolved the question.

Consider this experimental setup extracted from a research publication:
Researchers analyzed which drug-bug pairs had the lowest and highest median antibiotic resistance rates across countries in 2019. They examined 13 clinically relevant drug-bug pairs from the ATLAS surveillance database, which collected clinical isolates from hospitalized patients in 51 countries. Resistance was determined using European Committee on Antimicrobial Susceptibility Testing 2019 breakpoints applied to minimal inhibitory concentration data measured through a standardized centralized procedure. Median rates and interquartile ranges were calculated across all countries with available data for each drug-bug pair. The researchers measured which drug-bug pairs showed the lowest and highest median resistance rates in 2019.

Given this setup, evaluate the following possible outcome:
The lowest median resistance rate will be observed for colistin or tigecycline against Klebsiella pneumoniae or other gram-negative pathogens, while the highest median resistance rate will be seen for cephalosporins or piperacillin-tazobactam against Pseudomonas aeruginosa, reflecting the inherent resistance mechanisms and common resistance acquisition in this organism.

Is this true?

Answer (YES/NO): NO